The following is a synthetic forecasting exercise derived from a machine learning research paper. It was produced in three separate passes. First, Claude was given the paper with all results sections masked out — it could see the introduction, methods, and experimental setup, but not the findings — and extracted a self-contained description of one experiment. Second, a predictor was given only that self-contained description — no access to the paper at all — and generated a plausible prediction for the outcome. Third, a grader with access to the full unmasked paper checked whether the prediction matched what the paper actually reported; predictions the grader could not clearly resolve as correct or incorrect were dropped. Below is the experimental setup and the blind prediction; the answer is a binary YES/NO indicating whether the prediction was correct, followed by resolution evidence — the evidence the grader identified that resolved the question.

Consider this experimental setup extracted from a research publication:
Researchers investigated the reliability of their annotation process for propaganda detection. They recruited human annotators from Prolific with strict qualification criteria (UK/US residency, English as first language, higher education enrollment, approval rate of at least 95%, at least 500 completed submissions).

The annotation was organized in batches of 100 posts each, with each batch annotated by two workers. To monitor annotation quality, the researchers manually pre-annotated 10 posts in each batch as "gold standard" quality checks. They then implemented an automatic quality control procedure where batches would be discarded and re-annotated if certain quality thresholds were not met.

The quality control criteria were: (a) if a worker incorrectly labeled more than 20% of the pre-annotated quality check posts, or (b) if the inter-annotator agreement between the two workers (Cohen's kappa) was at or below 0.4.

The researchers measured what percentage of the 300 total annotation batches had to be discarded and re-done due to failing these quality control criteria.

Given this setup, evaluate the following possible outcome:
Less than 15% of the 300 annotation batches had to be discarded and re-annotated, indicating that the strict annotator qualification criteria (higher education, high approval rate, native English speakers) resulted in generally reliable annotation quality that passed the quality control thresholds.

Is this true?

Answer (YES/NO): YES